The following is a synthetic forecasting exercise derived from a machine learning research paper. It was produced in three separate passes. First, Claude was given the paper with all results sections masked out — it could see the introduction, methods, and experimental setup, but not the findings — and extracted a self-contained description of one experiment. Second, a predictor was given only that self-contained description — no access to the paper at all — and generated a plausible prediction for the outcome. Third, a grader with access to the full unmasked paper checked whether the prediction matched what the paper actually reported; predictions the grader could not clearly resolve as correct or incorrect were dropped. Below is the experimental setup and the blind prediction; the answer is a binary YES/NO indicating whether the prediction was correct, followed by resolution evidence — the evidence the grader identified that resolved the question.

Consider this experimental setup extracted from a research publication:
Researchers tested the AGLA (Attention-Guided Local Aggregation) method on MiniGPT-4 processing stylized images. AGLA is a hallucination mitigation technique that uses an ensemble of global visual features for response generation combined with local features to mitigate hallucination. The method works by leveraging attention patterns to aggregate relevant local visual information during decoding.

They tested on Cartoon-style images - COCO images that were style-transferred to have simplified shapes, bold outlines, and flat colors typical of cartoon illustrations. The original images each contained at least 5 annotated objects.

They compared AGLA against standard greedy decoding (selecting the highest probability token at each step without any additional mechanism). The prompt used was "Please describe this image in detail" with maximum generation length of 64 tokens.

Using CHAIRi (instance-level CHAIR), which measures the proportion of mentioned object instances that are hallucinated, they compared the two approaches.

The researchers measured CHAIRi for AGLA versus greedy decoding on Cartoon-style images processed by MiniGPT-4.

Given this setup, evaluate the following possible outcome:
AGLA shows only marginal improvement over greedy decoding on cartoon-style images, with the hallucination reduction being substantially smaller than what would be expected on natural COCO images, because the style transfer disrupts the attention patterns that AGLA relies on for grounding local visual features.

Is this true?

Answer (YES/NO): NO